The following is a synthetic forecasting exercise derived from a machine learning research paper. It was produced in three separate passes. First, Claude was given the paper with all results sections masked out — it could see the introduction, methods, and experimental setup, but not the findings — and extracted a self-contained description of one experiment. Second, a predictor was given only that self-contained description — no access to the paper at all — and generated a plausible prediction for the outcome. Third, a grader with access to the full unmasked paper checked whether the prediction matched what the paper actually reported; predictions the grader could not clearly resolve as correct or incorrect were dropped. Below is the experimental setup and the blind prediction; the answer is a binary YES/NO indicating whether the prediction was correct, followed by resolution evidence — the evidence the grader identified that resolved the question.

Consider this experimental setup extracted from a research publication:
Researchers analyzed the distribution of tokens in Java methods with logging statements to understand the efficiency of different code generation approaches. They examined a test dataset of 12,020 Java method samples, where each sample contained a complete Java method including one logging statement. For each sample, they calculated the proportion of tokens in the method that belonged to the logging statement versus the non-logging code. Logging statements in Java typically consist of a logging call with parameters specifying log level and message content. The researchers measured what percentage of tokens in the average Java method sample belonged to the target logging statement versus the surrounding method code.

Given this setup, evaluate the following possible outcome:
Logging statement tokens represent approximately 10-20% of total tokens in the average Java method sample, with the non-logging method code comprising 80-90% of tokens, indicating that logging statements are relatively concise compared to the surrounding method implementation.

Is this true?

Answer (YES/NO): NO